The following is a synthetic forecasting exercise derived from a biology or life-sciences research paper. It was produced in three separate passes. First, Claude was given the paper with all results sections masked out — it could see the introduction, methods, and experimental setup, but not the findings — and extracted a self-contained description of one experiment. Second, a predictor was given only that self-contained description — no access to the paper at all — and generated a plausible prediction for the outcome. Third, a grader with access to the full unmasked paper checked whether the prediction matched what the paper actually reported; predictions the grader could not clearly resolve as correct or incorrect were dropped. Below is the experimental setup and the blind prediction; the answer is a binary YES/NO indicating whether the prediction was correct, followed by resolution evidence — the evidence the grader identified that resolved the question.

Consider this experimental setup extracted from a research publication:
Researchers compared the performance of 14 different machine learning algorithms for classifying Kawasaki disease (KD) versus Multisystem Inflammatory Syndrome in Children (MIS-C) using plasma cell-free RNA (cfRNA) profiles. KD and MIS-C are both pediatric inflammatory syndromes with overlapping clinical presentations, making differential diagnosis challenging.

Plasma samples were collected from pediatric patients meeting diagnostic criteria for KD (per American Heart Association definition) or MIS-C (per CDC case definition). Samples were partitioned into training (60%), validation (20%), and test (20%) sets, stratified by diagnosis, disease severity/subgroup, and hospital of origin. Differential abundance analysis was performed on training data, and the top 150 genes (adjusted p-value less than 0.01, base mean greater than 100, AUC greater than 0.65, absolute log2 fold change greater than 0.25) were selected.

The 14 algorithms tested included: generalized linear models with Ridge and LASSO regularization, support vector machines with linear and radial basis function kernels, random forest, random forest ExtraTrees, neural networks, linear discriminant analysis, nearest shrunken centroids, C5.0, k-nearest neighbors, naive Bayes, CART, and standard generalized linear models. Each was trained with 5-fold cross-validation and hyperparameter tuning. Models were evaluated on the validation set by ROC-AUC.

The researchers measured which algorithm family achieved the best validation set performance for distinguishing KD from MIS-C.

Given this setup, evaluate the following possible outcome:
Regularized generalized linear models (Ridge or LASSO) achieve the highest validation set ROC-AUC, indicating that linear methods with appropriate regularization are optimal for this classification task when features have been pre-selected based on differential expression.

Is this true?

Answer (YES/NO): YES